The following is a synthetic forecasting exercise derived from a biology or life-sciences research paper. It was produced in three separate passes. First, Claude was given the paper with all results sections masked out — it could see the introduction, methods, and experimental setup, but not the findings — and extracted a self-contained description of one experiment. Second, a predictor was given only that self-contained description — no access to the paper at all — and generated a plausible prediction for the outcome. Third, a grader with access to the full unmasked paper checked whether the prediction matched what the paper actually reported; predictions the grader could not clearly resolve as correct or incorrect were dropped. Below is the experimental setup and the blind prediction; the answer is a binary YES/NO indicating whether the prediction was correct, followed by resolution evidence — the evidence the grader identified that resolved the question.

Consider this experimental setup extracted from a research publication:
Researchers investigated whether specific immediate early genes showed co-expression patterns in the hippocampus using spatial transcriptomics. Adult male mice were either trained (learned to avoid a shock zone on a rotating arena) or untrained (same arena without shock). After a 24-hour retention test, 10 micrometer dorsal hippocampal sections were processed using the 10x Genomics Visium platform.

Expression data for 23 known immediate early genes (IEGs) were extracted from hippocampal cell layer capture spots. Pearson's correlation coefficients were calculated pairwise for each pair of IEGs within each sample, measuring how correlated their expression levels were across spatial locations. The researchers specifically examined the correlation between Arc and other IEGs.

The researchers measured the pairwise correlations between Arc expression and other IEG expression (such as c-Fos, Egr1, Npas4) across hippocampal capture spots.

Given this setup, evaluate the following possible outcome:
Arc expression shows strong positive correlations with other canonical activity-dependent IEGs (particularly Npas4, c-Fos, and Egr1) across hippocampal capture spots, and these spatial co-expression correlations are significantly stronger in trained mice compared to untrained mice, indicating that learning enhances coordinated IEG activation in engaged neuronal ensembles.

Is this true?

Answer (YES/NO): NO